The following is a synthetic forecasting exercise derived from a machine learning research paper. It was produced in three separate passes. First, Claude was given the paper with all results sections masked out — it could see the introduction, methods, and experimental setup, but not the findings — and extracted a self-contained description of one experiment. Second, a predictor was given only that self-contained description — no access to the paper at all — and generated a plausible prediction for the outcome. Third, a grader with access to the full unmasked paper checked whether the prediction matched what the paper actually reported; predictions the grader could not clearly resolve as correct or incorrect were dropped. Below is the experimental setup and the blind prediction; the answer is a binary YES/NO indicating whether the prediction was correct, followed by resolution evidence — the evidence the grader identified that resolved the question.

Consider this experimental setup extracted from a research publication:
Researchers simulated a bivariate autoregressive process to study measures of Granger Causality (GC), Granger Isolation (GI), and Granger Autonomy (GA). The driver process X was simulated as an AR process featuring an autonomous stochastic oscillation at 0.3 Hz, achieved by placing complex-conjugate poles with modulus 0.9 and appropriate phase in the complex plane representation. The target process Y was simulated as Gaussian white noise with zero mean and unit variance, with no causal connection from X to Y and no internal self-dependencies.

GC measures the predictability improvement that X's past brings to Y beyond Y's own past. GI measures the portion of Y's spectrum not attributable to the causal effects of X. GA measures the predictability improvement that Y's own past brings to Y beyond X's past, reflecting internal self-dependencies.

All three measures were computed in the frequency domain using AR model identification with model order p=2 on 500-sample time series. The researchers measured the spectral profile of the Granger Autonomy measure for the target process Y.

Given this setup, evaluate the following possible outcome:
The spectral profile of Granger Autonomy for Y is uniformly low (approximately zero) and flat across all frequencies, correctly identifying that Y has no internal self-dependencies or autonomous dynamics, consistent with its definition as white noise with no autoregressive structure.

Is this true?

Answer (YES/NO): YES